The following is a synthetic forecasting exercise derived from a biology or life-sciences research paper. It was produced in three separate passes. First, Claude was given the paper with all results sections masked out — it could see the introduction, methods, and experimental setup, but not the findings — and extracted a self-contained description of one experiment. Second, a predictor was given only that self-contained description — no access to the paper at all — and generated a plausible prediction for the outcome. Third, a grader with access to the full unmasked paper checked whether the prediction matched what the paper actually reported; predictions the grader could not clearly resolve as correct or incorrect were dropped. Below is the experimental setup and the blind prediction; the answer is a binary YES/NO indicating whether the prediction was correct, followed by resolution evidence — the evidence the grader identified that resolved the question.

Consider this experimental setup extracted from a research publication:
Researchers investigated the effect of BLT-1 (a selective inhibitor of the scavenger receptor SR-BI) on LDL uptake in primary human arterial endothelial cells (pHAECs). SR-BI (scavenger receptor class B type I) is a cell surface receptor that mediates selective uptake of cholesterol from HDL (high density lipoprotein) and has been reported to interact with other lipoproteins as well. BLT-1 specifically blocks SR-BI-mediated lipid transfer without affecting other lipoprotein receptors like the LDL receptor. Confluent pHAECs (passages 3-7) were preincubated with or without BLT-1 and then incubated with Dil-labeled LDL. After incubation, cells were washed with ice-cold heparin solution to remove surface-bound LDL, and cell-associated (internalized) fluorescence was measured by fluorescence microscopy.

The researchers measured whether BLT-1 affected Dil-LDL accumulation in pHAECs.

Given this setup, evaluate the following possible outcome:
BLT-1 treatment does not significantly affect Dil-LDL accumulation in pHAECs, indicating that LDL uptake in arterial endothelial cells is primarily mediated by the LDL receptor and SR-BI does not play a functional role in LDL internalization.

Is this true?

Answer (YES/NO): NO